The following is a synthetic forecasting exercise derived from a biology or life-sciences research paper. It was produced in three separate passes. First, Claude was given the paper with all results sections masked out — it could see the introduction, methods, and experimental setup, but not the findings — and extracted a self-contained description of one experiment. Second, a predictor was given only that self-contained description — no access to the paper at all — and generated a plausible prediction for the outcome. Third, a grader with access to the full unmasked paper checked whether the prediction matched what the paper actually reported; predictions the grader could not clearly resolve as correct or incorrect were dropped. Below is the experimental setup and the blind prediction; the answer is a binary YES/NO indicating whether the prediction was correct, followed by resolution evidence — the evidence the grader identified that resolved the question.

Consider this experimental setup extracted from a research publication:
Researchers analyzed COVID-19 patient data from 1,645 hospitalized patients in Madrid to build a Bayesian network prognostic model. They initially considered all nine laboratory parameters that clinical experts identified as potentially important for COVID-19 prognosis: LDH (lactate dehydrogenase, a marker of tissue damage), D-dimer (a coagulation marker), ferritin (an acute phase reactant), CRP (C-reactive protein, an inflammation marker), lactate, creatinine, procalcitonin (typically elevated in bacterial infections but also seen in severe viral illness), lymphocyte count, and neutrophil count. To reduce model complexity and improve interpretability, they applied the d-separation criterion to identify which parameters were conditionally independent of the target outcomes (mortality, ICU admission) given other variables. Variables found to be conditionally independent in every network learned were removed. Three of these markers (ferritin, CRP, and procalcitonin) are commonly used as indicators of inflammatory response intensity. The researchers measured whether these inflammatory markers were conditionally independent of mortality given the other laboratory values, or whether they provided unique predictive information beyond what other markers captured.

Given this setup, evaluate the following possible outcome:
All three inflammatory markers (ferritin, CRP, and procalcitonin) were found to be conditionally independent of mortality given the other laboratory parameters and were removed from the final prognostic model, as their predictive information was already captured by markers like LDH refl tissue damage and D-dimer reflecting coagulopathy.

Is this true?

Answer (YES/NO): YES